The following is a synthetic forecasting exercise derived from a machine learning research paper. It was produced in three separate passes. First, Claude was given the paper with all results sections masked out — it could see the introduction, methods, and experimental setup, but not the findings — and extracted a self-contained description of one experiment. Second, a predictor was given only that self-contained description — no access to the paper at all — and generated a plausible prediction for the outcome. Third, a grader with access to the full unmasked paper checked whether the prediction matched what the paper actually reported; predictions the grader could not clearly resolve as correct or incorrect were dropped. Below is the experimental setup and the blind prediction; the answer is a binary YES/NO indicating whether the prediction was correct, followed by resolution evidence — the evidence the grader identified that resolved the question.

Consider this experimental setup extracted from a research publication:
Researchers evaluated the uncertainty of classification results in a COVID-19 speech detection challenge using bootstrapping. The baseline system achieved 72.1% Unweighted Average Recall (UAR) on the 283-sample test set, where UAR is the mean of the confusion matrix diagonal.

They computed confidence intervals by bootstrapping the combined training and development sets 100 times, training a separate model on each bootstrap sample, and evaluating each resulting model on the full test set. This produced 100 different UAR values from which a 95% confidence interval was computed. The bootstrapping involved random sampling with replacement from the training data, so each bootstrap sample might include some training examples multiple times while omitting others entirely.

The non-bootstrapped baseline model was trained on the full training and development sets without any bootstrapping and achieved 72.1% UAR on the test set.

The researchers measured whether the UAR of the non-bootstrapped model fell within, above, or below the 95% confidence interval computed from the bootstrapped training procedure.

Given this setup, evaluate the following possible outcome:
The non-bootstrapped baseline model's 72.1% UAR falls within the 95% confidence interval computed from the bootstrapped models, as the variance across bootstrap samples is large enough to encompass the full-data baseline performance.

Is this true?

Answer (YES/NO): NO